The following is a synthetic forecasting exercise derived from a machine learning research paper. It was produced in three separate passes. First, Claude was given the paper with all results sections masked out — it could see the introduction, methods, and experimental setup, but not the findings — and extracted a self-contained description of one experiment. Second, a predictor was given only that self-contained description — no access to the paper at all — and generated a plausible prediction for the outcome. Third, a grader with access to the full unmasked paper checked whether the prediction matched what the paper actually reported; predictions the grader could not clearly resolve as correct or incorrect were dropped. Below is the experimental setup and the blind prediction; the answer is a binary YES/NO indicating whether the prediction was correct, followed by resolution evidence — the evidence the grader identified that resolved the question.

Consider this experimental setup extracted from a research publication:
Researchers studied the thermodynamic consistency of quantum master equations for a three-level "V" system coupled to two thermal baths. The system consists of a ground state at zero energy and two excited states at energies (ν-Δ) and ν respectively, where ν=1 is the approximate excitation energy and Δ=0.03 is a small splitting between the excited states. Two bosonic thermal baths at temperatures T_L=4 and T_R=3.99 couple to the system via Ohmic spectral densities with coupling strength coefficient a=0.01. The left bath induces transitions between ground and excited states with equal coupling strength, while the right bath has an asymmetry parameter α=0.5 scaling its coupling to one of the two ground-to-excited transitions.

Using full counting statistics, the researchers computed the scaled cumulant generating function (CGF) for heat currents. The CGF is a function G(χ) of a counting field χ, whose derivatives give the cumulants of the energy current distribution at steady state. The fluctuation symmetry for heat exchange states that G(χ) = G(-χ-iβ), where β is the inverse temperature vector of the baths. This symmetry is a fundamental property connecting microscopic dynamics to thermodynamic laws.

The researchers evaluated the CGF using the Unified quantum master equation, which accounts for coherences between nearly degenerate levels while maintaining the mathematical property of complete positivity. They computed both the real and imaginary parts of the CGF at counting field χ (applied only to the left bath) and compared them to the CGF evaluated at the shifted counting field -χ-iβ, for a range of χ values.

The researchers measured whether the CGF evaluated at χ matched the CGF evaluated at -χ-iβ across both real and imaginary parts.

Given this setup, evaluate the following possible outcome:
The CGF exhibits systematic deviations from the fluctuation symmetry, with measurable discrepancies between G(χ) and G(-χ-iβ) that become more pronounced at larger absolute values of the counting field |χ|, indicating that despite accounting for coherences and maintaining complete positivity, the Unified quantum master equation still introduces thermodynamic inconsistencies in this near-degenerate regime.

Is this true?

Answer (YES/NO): NO